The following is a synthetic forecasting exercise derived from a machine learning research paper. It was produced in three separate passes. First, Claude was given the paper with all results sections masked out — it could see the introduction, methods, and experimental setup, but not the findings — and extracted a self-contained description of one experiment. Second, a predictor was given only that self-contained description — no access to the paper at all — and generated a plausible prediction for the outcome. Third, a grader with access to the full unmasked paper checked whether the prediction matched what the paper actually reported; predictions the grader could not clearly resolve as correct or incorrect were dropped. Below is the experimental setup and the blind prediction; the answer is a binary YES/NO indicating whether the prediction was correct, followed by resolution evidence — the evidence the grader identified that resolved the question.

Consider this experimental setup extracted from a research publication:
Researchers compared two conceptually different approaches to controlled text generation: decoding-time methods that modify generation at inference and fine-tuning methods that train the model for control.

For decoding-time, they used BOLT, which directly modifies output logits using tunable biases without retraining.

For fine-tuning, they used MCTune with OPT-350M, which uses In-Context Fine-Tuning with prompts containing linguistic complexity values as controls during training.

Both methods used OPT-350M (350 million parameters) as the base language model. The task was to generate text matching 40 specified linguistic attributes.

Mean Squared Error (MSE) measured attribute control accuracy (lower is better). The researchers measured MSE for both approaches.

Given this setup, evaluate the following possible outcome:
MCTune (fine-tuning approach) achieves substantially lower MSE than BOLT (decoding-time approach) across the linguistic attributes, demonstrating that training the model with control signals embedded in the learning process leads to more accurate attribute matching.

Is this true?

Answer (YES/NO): NO